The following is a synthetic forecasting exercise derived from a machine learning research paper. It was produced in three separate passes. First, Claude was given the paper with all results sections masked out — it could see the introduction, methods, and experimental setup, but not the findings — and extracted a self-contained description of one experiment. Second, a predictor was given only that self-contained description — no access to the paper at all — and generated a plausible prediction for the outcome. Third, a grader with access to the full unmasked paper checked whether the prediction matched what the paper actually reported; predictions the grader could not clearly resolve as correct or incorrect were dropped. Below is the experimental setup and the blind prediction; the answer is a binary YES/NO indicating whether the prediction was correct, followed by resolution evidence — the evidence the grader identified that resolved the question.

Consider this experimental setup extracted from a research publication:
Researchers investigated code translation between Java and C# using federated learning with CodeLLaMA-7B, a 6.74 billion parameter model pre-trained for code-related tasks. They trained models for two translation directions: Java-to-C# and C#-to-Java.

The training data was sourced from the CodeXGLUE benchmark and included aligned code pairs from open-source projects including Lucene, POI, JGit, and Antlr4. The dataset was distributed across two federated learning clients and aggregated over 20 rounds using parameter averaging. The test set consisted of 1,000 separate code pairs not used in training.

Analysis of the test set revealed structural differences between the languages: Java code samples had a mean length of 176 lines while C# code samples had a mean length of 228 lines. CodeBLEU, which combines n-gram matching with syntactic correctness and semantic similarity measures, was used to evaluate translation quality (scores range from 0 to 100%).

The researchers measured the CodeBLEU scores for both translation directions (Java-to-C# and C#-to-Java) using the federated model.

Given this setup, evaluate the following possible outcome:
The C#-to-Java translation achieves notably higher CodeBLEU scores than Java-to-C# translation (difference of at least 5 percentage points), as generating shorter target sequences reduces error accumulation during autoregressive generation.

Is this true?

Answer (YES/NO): NO